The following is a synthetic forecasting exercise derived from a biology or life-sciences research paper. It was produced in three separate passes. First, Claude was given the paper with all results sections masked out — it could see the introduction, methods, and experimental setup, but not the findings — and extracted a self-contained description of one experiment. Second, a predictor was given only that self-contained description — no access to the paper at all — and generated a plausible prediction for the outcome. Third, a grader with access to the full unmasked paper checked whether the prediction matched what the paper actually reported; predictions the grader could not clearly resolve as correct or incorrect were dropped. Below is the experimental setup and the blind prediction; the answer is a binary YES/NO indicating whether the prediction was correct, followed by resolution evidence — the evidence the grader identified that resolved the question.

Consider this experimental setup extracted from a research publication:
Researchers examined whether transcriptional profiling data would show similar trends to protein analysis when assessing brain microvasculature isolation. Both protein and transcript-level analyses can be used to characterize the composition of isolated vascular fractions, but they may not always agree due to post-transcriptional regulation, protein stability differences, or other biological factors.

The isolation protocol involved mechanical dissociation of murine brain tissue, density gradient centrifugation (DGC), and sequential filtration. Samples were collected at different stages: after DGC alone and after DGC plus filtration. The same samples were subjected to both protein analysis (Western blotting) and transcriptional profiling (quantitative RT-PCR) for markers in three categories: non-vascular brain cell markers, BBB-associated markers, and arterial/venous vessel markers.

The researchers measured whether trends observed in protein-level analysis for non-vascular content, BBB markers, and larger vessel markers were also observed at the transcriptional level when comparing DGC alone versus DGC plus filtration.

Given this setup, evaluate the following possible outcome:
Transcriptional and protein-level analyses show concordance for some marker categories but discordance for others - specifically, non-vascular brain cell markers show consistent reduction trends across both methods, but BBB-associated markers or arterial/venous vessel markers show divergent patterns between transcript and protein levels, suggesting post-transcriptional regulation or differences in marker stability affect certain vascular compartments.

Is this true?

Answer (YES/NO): YES